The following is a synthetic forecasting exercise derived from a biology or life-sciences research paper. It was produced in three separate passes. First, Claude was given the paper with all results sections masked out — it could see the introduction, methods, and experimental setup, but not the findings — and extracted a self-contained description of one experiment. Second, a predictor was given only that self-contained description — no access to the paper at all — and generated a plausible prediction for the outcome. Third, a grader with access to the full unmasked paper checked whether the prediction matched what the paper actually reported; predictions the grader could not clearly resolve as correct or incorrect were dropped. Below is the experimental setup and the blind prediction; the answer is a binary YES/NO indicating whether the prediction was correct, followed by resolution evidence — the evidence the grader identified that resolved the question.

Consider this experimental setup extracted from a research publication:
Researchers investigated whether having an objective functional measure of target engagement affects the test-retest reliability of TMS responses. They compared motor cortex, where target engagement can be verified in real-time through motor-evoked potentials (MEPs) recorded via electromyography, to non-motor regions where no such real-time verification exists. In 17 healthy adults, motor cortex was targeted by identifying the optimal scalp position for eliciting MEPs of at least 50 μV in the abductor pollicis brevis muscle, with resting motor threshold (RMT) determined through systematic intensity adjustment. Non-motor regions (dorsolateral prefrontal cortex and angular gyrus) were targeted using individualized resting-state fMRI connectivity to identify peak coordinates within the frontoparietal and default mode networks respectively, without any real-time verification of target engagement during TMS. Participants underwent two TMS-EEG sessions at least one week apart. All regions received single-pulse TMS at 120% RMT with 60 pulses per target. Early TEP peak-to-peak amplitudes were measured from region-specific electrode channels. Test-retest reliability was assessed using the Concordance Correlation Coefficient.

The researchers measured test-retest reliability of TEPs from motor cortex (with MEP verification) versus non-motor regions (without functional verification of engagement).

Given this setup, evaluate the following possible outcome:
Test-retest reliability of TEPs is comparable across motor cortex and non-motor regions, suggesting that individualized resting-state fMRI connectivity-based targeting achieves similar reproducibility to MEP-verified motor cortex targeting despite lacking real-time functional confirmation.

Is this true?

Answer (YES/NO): NO